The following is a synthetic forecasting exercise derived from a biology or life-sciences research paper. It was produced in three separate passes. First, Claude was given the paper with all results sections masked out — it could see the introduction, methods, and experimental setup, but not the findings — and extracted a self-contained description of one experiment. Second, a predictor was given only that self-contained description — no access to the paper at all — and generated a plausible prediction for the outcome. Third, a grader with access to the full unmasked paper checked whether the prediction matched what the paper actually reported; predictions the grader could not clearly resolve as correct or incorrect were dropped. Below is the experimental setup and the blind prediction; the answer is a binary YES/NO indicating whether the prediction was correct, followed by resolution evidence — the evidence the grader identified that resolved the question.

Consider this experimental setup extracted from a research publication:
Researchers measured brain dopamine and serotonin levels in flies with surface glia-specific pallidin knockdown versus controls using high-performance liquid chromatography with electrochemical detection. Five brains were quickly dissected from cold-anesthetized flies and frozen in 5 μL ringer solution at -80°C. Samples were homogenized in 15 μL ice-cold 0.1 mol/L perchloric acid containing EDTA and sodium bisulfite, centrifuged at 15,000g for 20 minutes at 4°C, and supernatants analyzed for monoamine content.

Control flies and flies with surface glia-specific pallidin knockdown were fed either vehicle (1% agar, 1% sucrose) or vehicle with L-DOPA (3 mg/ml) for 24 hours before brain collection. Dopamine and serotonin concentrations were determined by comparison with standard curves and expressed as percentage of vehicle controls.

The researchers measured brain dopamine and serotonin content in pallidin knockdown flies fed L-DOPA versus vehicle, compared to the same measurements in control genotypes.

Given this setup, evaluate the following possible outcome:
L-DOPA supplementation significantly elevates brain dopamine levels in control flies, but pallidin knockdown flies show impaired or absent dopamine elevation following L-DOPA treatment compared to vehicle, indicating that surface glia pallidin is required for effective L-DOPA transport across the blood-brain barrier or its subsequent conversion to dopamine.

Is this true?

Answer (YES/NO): NO